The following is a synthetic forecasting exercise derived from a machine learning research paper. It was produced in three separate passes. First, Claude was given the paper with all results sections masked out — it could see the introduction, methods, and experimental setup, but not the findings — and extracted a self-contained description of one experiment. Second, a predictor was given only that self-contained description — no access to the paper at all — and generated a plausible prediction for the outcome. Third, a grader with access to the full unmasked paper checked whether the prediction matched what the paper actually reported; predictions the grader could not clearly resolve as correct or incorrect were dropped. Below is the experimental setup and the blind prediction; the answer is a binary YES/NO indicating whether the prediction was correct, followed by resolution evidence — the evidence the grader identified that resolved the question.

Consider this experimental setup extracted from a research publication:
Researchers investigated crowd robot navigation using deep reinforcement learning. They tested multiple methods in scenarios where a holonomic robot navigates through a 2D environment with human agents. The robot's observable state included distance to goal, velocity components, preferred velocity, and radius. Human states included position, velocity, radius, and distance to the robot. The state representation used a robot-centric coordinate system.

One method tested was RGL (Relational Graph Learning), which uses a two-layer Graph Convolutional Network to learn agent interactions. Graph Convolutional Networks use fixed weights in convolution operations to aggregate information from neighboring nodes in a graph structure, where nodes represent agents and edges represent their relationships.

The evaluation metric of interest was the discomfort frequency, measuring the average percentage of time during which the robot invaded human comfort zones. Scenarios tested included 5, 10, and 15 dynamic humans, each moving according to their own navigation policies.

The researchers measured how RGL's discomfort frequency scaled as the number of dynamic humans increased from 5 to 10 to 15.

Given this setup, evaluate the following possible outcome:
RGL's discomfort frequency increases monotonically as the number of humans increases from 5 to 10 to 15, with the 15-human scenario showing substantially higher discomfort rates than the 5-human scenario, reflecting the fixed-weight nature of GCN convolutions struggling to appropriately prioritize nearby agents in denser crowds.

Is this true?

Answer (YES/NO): YES